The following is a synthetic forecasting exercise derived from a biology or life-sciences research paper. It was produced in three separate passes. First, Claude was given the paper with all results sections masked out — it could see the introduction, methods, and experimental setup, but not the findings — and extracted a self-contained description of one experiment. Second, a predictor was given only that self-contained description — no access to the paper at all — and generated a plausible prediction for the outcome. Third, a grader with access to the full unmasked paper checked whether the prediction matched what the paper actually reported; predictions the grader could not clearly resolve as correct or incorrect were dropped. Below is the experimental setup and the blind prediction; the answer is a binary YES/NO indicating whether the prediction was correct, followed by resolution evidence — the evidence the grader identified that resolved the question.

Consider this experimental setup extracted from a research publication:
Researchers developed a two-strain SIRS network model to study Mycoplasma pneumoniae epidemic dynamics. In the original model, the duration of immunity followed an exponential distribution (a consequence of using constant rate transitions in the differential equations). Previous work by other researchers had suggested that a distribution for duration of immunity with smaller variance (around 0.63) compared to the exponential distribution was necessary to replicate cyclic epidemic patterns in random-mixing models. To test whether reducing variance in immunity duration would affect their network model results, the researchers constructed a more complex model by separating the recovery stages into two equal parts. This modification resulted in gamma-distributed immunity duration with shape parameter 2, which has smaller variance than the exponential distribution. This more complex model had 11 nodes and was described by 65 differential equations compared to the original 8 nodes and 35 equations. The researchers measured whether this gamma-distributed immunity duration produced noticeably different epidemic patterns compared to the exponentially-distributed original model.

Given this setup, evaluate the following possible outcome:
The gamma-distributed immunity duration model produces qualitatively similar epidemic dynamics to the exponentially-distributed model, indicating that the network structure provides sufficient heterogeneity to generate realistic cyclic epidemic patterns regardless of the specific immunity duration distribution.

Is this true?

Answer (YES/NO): YES